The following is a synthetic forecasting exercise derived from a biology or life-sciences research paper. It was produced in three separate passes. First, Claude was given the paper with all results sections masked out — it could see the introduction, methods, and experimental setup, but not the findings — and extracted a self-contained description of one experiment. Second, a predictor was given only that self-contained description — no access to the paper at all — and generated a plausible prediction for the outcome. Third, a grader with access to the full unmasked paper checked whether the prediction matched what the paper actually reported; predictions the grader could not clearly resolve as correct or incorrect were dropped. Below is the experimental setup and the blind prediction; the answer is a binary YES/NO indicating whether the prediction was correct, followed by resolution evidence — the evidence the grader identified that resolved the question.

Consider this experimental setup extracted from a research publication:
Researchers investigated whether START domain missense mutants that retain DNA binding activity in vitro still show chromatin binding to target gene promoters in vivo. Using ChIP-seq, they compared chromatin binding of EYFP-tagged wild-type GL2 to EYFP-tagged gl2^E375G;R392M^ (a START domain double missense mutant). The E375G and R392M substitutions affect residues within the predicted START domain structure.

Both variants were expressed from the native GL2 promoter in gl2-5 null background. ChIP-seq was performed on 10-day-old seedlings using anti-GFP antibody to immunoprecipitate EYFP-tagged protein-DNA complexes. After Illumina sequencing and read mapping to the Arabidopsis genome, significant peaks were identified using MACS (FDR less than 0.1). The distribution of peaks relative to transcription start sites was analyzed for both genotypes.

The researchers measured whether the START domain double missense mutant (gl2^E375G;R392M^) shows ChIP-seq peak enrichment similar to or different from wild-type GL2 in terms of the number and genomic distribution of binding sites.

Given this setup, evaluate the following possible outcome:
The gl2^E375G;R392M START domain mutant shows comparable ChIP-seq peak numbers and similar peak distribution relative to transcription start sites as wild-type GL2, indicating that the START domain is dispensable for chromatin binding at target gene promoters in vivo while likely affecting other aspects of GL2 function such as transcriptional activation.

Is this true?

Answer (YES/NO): YES